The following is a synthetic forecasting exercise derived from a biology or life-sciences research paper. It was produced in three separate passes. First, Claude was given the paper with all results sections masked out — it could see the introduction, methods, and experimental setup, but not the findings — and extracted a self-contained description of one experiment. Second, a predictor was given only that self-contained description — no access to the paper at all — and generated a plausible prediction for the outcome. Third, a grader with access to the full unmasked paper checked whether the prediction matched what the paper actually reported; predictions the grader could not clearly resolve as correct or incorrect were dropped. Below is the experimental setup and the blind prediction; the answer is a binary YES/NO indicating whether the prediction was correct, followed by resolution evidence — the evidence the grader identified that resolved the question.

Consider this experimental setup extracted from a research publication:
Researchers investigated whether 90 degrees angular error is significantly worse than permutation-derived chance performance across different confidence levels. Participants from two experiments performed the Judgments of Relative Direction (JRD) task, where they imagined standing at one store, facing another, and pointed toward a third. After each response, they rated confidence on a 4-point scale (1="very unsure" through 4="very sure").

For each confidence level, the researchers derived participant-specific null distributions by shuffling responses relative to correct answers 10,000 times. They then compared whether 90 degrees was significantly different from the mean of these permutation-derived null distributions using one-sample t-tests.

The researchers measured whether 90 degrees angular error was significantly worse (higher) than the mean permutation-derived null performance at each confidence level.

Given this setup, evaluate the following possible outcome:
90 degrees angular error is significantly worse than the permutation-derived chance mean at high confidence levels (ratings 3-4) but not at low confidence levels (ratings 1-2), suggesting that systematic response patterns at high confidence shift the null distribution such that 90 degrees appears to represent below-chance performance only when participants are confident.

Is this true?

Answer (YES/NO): NO